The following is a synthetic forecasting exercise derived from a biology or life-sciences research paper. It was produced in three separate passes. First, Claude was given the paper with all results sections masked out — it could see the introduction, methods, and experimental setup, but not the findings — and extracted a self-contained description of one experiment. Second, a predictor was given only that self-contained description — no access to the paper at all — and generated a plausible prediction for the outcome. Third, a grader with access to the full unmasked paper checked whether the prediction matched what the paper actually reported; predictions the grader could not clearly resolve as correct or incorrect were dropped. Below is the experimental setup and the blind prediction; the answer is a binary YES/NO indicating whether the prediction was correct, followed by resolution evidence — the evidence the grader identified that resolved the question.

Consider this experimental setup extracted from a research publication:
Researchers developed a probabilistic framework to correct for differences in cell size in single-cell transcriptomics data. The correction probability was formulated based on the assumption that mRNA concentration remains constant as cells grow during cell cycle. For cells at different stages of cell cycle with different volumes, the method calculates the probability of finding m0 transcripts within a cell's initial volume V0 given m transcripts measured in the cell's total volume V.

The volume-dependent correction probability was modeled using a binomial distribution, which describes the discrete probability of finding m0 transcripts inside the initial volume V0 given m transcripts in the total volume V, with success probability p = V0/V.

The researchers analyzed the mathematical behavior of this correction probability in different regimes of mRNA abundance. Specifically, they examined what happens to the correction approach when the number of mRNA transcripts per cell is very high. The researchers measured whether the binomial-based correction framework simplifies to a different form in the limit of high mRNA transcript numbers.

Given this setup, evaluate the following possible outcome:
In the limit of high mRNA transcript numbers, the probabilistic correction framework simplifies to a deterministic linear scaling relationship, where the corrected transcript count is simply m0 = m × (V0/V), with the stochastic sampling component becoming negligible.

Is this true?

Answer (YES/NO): YES